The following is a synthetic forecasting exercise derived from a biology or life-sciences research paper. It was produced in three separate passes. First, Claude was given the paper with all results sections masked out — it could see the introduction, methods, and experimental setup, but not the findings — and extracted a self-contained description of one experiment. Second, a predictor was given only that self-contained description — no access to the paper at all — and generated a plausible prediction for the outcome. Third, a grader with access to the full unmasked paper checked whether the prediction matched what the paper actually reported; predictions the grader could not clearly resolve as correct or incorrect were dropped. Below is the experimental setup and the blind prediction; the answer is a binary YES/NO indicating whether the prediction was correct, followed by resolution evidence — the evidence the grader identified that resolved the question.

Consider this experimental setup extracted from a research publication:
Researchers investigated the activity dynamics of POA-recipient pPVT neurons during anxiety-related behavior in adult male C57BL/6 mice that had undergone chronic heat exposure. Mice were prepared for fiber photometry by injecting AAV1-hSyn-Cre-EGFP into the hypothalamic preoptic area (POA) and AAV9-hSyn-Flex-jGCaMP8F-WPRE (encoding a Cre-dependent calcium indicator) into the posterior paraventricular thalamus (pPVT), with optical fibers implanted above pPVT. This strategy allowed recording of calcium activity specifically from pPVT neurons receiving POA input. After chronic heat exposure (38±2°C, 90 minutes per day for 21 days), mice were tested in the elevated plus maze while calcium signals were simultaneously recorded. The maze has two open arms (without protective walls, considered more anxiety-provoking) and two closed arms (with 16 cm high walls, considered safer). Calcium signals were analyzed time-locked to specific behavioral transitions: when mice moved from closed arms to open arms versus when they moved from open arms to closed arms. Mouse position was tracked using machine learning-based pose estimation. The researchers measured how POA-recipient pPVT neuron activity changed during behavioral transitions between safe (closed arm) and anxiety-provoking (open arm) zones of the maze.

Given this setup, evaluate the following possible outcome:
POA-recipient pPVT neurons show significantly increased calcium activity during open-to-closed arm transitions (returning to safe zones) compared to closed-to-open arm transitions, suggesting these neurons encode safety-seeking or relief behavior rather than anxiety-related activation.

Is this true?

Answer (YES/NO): YES